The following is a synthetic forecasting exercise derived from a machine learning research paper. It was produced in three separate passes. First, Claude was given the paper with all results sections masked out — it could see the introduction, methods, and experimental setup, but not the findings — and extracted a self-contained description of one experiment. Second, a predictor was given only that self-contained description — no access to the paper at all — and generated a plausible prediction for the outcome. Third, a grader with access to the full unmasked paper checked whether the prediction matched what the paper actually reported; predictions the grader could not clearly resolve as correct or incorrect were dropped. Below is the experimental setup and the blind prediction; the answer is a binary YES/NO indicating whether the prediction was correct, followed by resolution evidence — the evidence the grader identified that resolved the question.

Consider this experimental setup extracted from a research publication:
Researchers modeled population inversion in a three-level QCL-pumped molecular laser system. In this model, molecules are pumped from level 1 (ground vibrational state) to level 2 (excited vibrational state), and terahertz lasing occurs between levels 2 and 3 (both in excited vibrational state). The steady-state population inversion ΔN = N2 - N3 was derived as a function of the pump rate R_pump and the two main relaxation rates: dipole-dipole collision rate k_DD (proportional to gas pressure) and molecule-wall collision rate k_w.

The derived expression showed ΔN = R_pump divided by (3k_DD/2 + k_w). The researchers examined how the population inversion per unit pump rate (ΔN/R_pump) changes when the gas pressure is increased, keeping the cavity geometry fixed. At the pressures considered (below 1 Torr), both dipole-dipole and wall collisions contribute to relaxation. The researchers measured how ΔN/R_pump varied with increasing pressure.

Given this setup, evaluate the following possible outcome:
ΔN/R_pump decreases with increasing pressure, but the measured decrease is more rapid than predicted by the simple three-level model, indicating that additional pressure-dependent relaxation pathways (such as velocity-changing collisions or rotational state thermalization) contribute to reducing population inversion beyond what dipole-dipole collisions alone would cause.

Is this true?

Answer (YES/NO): NO